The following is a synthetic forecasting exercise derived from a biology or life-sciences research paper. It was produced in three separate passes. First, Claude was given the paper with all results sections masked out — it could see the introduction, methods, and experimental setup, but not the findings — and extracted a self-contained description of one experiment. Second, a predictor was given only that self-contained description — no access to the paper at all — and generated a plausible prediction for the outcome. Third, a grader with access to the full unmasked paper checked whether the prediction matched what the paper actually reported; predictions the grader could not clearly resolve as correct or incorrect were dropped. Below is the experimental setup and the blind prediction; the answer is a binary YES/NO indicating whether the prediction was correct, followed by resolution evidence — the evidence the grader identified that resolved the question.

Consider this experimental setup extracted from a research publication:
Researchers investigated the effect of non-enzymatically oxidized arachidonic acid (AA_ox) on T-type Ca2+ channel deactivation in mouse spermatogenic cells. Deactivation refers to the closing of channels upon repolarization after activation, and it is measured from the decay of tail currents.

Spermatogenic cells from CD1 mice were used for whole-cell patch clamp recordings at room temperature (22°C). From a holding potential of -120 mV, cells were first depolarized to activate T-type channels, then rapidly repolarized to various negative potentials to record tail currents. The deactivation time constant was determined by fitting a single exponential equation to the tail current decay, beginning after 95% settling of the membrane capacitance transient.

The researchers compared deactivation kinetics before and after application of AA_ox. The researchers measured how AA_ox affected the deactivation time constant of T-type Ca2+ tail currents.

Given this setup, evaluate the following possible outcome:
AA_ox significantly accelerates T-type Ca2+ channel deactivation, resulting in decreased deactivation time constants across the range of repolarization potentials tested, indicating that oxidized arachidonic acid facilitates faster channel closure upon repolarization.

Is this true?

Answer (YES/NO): NO